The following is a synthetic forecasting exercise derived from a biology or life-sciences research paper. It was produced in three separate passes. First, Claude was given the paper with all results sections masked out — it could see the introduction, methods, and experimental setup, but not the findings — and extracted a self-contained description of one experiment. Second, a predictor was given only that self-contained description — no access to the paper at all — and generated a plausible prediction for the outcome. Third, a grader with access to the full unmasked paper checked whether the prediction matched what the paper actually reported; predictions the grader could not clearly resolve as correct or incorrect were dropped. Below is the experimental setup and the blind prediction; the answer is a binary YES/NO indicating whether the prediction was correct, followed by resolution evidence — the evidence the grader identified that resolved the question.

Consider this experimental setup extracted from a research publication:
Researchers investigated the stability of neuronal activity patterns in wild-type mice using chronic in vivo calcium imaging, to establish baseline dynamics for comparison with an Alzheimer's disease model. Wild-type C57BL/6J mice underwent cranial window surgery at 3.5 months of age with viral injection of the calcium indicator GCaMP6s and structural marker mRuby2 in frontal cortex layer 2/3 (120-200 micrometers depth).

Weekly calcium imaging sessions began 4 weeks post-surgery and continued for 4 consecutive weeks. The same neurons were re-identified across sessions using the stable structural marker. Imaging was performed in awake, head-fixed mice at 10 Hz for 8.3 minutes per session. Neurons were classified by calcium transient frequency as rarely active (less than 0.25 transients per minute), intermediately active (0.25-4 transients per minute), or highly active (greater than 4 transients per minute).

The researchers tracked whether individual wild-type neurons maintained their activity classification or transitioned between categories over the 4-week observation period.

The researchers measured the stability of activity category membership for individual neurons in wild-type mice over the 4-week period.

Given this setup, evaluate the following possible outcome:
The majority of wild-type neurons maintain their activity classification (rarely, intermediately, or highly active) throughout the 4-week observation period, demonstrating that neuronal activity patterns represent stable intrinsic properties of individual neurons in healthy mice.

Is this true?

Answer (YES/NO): NO